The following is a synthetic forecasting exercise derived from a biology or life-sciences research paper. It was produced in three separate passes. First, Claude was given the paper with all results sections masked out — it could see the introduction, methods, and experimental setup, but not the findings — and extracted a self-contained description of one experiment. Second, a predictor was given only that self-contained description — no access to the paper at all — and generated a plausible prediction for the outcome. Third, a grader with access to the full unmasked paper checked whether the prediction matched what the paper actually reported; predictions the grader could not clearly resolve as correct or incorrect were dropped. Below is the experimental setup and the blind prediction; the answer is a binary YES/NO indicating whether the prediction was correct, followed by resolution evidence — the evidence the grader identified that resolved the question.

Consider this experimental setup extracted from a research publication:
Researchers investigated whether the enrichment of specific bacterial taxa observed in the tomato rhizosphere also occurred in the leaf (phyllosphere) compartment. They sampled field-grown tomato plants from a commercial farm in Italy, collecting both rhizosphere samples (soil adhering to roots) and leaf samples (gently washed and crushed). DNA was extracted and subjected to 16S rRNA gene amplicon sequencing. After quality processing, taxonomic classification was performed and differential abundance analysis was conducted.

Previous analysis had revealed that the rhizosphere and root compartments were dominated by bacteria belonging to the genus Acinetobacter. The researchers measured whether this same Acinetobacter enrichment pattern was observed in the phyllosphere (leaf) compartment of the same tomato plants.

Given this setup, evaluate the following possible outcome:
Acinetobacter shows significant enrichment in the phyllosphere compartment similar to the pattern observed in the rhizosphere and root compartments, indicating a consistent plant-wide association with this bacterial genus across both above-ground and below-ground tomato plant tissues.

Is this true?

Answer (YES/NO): NO